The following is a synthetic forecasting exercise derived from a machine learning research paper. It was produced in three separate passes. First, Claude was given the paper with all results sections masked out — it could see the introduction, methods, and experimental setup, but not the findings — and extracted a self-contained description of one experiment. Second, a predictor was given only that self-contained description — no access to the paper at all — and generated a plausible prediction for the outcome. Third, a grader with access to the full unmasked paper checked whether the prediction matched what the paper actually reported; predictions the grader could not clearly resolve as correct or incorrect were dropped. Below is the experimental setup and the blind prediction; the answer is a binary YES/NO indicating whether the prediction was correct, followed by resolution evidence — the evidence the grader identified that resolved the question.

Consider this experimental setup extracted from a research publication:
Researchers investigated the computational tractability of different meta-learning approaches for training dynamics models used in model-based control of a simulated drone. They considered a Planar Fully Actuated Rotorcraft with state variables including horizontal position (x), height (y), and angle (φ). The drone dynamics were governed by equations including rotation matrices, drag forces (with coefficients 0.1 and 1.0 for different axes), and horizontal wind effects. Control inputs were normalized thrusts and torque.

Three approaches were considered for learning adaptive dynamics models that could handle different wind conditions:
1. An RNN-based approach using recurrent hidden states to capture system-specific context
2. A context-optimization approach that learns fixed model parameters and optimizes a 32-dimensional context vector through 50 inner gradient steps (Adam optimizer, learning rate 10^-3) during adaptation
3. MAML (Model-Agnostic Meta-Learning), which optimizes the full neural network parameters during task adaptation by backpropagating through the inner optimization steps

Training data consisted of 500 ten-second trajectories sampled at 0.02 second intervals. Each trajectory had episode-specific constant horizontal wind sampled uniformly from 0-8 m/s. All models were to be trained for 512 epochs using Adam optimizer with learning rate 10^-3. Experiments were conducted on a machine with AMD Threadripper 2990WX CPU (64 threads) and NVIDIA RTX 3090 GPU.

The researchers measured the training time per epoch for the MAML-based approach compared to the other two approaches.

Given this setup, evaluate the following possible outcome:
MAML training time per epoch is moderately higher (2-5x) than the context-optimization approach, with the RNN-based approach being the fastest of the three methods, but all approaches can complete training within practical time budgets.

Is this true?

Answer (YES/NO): NO